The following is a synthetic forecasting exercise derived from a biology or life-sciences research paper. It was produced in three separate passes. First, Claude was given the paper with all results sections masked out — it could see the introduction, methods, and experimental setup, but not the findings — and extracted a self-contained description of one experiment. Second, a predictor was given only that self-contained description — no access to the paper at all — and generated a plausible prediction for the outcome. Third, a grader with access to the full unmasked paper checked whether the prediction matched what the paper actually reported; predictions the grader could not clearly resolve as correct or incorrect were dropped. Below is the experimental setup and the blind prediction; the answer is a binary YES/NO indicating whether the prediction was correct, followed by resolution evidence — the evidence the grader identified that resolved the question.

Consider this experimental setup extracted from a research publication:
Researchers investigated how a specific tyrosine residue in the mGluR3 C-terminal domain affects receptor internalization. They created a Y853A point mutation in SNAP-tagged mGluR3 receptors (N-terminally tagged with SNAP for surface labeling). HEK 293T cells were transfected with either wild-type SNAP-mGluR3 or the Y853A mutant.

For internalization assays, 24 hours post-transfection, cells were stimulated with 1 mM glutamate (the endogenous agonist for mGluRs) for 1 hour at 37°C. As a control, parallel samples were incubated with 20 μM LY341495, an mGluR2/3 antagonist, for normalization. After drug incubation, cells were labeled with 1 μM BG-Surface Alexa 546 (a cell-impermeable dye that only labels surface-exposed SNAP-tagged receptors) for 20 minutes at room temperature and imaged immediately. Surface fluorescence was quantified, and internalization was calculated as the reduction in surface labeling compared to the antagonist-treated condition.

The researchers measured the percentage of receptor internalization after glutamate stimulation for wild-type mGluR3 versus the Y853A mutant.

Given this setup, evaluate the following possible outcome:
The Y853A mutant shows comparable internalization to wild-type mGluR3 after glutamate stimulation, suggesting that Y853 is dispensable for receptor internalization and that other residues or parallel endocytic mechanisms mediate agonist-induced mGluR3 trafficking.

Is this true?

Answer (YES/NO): NO